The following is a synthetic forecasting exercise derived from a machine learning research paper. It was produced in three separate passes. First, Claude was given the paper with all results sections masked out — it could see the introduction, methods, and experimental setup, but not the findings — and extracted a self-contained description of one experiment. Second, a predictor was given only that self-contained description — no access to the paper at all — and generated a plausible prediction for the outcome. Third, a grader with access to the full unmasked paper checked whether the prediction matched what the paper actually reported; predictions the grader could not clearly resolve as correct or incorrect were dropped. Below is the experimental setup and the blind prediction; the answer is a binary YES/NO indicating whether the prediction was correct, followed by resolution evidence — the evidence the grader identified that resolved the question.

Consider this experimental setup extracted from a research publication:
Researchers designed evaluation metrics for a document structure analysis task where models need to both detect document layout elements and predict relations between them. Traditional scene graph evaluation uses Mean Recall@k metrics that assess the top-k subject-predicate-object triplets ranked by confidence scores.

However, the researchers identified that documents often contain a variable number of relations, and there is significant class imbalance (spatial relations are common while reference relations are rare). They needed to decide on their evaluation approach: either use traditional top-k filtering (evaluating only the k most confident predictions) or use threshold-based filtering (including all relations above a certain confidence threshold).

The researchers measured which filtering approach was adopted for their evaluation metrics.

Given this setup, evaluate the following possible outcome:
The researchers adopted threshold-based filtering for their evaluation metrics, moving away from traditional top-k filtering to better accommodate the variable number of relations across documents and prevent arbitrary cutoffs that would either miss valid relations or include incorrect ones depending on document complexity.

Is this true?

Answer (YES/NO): YES